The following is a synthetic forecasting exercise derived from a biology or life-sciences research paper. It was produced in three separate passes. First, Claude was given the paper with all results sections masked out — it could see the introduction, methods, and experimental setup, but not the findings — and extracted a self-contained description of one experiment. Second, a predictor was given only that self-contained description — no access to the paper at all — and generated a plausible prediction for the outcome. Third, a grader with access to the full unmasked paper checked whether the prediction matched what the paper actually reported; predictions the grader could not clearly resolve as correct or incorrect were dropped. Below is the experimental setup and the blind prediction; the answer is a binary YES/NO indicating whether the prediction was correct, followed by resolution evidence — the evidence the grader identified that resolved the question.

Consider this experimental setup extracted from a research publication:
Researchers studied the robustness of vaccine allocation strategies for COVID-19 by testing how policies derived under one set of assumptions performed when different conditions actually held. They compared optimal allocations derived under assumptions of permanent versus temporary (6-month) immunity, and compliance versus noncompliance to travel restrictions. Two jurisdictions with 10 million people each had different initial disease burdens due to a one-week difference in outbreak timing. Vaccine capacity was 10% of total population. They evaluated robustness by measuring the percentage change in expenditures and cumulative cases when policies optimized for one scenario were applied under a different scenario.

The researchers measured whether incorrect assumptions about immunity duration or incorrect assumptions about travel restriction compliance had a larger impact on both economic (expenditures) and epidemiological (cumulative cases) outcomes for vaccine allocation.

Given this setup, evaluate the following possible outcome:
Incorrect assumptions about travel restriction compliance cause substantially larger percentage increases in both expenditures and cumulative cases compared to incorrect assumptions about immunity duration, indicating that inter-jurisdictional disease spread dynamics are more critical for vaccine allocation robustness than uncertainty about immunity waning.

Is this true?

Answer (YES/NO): YES